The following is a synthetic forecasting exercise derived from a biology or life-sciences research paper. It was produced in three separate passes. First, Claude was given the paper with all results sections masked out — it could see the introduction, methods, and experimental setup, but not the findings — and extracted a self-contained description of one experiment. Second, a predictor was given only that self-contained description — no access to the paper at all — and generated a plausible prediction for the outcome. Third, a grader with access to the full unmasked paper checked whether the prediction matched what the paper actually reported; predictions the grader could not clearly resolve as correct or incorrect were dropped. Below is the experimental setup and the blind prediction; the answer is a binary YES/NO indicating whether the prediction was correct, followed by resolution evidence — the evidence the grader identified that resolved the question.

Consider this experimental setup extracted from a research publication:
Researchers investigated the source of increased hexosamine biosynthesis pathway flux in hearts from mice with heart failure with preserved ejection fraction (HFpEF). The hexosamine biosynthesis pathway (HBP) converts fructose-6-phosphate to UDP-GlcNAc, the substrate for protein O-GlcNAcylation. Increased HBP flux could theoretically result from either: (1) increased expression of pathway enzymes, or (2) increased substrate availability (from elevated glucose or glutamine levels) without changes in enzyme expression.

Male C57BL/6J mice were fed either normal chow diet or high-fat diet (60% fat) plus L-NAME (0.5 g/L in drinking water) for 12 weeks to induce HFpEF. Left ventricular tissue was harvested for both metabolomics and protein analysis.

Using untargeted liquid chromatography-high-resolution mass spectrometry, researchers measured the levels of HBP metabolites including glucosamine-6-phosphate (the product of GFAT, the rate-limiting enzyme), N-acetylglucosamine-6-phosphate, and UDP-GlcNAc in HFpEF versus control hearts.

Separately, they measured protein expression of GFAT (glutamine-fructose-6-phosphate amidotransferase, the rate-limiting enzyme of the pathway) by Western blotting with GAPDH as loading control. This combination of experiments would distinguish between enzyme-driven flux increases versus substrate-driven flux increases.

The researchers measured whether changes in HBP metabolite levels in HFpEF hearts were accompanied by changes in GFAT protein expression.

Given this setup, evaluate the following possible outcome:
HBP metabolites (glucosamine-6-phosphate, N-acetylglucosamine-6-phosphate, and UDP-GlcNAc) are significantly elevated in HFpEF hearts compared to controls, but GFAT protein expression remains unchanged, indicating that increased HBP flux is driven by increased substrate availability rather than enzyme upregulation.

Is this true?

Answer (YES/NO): NO